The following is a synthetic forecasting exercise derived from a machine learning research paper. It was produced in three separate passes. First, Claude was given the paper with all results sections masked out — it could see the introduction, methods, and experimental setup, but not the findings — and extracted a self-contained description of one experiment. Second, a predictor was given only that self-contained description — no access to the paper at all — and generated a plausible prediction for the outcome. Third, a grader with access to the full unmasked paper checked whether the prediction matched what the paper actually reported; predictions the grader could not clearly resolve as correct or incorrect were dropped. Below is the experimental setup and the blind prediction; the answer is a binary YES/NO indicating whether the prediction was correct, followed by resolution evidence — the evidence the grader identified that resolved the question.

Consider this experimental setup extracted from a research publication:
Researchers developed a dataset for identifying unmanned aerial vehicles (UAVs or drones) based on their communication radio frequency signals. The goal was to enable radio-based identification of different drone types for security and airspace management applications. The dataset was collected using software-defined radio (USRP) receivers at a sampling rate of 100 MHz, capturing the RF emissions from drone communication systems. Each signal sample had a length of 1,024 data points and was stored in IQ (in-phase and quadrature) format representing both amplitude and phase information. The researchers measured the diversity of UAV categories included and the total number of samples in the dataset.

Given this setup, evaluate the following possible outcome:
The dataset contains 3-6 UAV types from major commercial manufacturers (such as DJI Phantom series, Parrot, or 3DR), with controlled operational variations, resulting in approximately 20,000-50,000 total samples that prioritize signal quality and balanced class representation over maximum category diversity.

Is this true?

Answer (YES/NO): NO